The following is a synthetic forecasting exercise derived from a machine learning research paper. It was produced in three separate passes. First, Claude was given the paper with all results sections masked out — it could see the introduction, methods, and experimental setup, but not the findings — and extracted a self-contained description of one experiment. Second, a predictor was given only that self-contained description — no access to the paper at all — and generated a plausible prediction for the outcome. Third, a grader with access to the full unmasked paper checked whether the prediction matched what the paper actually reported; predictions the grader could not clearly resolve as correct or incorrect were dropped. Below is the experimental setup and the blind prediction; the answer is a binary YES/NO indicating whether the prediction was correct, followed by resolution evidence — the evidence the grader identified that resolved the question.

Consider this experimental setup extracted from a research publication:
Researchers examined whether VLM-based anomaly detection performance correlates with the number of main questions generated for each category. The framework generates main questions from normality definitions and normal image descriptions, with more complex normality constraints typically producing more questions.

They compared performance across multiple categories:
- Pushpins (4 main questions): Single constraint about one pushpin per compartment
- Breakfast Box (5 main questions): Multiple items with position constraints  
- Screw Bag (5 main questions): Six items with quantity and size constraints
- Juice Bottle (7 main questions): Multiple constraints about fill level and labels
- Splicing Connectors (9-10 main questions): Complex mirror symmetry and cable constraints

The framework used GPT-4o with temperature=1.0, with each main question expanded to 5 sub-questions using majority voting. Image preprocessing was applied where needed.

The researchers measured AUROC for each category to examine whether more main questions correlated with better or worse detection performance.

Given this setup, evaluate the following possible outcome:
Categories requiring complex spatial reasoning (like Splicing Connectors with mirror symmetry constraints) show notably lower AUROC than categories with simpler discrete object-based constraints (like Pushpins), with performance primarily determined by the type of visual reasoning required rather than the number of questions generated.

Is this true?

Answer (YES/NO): NO